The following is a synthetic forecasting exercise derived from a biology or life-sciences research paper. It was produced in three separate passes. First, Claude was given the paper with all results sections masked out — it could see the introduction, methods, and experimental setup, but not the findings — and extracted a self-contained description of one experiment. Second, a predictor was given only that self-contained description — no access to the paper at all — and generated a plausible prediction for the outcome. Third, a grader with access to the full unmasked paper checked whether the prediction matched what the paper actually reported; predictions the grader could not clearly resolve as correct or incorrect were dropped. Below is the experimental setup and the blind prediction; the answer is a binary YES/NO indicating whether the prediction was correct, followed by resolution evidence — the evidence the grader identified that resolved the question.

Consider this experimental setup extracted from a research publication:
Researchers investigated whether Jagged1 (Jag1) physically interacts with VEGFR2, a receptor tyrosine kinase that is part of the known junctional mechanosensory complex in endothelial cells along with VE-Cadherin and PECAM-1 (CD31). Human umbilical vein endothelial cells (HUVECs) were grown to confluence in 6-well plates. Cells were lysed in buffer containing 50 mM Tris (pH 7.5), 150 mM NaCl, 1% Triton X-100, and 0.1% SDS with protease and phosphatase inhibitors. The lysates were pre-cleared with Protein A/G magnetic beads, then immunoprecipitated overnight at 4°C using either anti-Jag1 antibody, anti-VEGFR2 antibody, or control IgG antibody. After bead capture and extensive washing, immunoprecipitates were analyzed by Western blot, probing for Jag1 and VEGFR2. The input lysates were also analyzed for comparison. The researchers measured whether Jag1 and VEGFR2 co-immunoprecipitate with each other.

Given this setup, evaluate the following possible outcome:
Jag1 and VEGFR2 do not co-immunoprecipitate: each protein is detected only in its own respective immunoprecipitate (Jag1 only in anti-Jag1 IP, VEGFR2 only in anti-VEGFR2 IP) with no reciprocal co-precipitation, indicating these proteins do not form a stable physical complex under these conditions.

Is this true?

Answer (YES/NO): YES